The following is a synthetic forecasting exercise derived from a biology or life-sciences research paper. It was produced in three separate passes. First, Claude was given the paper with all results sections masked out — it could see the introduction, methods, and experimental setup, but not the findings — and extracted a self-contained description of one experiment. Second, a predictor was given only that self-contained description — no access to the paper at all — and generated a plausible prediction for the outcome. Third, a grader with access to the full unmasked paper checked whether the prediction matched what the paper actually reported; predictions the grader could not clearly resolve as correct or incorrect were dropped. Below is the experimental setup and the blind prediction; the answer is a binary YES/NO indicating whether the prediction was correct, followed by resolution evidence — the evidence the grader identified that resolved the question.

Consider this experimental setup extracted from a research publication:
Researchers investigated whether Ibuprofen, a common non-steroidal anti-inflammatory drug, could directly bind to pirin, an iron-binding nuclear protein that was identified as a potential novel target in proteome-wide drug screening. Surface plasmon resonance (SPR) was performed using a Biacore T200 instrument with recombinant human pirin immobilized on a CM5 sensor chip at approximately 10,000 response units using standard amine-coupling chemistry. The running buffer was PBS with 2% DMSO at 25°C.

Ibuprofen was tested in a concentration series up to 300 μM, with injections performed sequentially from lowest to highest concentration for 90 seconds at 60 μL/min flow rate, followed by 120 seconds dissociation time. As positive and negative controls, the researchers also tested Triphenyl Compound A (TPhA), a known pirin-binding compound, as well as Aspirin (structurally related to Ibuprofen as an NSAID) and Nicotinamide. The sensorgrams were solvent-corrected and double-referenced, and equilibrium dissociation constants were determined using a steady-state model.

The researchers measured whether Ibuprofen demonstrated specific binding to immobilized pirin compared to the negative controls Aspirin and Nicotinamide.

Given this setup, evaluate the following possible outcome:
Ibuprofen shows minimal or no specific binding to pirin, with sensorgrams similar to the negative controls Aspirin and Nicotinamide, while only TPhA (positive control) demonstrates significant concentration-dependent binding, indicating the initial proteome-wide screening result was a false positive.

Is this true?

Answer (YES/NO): NO